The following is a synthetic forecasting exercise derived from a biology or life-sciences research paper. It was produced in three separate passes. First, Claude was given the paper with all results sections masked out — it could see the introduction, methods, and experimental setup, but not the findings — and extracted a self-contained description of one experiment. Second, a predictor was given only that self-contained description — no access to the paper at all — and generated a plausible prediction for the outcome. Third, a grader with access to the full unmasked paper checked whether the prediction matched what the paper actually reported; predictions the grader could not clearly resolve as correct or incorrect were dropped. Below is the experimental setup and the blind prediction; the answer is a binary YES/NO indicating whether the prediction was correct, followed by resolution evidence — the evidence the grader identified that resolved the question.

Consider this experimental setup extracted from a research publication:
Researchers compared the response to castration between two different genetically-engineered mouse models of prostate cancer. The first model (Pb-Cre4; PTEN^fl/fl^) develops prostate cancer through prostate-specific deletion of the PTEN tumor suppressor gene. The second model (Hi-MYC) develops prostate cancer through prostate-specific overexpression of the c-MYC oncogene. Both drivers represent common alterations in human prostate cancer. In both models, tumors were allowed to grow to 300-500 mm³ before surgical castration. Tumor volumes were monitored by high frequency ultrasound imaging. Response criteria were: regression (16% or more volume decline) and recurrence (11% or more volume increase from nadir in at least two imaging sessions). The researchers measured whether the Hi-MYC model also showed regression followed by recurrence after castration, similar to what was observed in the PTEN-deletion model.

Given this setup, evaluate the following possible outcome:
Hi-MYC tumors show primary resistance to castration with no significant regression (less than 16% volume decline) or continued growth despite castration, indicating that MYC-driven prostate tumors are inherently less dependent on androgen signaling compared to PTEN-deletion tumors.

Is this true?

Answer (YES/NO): NO